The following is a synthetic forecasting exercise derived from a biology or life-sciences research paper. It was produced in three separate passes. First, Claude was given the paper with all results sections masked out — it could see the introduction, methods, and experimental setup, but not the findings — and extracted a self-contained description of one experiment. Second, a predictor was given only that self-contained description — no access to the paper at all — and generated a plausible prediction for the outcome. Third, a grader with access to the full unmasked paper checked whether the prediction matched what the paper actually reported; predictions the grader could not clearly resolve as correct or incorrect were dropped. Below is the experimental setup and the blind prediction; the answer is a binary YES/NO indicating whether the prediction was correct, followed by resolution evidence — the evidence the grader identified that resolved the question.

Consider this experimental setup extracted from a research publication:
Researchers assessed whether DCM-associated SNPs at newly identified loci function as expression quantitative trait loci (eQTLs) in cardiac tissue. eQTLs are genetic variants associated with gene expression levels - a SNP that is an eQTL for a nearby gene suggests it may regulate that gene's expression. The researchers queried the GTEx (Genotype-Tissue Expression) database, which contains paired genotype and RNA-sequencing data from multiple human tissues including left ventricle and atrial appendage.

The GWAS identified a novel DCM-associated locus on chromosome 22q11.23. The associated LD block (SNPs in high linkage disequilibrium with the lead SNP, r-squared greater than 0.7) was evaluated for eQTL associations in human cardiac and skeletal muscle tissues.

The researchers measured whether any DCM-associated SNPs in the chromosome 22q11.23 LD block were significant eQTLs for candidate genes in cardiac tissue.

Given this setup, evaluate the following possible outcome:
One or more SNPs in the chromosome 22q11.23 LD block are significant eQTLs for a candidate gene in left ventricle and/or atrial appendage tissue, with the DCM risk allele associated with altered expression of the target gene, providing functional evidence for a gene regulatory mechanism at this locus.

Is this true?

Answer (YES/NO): YES